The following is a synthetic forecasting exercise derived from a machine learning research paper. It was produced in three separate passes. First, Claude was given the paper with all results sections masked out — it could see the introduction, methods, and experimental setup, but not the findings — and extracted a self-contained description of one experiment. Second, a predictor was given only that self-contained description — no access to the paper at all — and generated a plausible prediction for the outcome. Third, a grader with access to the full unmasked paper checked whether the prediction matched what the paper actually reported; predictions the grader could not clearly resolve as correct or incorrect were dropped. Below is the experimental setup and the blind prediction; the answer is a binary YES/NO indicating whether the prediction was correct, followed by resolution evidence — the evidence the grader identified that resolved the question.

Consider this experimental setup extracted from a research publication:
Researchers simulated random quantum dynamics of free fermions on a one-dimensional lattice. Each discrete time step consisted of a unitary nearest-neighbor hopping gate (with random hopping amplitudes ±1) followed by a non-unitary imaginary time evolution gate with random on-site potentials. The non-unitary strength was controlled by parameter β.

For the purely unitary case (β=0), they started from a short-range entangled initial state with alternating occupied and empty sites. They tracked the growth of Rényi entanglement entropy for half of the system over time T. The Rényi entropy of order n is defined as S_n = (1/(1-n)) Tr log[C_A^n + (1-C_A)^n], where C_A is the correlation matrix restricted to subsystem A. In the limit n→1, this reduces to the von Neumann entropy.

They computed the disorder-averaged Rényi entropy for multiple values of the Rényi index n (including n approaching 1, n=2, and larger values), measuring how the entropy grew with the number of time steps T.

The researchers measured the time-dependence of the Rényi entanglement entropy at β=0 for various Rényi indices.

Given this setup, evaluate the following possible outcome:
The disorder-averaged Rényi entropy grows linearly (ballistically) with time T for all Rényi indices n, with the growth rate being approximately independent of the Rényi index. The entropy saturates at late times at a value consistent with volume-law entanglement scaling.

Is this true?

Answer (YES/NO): NO